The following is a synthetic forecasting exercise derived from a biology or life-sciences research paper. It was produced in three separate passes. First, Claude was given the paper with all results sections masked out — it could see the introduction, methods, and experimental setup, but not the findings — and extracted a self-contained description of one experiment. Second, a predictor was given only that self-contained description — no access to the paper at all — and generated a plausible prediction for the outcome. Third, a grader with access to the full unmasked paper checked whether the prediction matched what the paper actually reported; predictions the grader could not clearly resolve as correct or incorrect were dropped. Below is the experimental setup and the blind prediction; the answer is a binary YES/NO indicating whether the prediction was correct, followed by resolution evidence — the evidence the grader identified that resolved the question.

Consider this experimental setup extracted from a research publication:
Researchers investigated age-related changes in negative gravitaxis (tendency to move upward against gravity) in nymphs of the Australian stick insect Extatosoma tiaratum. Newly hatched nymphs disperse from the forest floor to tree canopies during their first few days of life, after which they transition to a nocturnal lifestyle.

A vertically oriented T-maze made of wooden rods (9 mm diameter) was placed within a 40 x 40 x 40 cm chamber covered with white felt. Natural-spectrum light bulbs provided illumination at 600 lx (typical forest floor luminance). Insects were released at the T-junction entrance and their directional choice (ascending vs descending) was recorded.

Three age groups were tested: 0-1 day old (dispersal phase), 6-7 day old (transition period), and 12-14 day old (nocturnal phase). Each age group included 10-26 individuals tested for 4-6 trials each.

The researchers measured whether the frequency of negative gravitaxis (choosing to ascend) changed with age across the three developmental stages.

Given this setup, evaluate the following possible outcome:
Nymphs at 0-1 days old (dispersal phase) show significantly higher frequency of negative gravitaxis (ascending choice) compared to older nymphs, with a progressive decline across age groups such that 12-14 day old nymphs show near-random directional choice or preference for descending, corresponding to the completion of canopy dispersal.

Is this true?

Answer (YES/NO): NO